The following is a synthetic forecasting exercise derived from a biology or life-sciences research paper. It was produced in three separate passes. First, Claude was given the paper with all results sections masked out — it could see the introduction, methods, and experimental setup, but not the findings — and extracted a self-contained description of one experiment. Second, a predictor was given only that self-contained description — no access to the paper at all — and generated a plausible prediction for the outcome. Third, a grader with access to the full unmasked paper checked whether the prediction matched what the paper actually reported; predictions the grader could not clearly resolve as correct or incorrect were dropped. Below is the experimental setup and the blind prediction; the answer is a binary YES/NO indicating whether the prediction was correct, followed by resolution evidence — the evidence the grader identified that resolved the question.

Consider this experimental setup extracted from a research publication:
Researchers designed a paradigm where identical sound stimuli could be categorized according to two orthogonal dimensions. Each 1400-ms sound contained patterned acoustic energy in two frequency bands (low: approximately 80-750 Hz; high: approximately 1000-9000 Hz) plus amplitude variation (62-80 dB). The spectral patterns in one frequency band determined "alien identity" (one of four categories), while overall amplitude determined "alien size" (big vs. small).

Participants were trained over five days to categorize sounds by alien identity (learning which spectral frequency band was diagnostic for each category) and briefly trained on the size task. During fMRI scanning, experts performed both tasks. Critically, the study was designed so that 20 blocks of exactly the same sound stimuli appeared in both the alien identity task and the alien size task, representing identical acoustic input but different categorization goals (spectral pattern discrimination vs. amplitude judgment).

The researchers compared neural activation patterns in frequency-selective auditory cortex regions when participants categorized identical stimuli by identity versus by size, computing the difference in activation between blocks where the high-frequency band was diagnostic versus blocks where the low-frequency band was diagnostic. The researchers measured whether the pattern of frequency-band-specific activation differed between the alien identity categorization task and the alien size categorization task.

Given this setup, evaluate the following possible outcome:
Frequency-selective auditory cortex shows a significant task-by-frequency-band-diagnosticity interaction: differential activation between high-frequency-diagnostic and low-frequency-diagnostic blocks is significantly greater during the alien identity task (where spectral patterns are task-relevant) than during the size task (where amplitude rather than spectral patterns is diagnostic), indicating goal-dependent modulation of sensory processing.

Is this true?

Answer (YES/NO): NO